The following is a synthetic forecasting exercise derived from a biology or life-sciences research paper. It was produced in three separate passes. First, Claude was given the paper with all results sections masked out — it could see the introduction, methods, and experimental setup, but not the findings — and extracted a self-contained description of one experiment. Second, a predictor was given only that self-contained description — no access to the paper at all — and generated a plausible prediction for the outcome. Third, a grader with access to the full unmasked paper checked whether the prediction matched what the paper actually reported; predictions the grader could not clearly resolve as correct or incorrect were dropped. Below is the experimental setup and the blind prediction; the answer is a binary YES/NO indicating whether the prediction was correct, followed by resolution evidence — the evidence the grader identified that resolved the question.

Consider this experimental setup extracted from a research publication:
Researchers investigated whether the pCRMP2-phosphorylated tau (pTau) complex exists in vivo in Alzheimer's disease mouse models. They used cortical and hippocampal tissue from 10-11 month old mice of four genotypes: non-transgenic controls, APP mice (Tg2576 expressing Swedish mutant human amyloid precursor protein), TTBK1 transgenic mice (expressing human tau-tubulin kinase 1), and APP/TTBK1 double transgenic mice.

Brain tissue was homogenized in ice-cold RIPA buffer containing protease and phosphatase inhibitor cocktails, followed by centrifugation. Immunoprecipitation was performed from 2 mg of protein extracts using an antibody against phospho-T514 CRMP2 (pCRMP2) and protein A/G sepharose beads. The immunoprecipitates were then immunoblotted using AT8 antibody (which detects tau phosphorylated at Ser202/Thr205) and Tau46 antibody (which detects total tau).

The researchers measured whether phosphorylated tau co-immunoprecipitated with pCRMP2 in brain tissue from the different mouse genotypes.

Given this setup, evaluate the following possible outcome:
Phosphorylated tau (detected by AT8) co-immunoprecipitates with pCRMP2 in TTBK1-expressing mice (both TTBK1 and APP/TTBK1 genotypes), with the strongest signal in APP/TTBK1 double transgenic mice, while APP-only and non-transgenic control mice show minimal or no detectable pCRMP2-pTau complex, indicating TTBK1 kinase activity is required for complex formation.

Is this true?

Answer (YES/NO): YES